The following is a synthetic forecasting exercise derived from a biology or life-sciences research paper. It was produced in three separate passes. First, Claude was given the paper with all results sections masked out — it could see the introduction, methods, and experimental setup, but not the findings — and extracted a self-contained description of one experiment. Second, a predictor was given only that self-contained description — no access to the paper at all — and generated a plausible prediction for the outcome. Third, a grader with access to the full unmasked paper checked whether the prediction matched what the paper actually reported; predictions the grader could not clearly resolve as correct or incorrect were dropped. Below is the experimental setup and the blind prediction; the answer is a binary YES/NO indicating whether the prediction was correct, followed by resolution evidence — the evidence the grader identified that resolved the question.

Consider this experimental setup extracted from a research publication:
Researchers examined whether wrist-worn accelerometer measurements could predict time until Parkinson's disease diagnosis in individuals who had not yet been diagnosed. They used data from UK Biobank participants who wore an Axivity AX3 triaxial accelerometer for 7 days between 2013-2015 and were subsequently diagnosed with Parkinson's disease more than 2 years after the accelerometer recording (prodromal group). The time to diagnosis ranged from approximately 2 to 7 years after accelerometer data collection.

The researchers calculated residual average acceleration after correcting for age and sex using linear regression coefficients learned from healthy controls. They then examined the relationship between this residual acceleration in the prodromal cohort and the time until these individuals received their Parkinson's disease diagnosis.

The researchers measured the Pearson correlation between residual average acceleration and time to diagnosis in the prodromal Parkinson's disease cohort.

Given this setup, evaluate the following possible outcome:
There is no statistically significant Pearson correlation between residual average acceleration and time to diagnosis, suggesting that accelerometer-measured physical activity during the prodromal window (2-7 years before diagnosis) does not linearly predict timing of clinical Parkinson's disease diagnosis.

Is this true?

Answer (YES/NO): YES